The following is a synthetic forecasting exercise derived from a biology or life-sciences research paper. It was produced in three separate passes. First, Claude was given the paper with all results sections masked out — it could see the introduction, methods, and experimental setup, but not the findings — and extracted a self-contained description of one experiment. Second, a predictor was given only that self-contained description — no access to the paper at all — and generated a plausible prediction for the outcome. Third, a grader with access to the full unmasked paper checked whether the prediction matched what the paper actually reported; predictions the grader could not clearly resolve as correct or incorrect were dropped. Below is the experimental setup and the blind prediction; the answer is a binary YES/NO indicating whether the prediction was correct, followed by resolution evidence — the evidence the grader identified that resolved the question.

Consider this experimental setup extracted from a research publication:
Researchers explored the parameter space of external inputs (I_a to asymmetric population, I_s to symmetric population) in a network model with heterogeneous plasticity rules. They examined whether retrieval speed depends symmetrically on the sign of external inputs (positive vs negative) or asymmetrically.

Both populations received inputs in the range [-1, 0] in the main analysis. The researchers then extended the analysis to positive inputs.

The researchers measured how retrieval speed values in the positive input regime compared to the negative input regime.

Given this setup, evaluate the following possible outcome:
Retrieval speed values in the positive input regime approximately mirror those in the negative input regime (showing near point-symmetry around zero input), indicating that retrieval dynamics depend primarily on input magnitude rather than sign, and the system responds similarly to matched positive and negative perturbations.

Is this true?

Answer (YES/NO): YES